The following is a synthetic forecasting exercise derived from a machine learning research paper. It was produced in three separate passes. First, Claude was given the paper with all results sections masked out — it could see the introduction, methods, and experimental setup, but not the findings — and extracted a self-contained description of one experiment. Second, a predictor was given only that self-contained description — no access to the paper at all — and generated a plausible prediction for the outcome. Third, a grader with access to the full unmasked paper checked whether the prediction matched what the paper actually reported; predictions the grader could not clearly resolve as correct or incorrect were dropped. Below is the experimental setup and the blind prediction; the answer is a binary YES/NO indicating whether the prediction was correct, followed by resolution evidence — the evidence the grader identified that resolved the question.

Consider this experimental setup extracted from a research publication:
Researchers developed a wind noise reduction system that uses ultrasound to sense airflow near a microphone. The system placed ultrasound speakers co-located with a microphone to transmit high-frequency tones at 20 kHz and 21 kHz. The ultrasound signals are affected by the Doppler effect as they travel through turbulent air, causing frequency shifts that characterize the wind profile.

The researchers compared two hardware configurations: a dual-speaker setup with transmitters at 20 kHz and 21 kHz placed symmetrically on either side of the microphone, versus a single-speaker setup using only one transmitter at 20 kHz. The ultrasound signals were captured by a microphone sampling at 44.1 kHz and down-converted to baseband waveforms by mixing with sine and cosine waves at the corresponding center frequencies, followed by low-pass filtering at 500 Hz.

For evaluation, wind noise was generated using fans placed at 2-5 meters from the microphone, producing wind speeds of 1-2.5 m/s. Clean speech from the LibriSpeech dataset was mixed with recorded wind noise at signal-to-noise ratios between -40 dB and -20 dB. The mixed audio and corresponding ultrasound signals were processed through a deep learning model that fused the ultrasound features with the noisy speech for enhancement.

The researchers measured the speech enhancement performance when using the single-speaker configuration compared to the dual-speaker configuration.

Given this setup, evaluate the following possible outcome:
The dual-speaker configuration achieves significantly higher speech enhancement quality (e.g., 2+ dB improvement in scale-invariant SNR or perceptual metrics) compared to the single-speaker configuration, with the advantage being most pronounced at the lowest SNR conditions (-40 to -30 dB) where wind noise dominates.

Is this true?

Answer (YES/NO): NO